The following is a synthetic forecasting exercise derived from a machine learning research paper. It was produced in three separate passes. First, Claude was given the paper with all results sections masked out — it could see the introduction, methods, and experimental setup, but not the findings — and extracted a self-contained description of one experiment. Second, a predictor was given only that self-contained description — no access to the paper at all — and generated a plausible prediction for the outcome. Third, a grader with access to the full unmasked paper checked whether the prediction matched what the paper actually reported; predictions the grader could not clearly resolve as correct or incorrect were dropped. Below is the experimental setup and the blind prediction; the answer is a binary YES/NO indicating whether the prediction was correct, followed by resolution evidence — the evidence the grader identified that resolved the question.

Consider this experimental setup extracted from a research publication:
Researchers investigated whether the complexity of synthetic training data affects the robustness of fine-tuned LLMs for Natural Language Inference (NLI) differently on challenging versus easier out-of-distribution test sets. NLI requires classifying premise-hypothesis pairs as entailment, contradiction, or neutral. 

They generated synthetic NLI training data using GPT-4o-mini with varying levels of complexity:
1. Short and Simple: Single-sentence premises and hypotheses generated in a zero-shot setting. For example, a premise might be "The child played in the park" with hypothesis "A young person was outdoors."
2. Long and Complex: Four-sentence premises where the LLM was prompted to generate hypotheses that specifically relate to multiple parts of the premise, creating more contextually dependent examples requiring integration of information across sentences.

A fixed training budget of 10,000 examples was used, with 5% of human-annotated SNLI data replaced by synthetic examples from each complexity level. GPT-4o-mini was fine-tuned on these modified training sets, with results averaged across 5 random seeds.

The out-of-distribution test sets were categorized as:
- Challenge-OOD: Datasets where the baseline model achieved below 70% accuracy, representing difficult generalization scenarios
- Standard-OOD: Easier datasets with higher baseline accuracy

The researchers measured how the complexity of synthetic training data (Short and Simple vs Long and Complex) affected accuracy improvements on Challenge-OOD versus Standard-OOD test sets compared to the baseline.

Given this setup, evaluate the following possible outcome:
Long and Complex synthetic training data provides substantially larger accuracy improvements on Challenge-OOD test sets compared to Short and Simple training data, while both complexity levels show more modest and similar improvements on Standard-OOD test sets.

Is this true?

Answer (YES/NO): NO